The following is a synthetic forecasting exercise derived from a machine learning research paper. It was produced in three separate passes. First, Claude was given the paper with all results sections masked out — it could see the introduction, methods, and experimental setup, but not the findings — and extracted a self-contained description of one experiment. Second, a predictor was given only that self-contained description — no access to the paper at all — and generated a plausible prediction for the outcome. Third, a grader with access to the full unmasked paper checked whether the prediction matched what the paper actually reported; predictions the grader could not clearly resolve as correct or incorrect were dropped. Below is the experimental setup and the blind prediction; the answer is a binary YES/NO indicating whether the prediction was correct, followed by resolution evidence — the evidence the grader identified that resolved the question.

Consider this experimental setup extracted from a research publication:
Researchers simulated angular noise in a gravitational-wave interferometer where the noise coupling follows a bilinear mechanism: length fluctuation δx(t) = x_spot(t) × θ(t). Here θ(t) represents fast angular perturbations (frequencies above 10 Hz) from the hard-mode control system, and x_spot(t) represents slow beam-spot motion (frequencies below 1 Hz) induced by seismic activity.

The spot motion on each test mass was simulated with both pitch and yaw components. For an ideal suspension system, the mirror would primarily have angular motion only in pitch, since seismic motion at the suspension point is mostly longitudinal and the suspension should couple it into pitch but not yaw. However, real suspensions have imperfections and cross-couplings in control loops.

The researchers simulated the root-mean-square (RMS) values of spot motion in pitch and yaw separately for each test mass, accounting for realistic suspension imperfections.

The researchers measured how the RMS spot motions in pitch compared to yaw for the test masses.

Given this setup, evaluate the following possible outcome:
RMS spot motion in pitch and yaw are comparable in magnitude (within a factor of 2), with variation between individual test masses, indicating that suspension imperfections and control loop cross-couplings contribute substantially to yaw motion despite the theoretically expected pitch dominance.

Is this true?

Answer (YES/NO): YES